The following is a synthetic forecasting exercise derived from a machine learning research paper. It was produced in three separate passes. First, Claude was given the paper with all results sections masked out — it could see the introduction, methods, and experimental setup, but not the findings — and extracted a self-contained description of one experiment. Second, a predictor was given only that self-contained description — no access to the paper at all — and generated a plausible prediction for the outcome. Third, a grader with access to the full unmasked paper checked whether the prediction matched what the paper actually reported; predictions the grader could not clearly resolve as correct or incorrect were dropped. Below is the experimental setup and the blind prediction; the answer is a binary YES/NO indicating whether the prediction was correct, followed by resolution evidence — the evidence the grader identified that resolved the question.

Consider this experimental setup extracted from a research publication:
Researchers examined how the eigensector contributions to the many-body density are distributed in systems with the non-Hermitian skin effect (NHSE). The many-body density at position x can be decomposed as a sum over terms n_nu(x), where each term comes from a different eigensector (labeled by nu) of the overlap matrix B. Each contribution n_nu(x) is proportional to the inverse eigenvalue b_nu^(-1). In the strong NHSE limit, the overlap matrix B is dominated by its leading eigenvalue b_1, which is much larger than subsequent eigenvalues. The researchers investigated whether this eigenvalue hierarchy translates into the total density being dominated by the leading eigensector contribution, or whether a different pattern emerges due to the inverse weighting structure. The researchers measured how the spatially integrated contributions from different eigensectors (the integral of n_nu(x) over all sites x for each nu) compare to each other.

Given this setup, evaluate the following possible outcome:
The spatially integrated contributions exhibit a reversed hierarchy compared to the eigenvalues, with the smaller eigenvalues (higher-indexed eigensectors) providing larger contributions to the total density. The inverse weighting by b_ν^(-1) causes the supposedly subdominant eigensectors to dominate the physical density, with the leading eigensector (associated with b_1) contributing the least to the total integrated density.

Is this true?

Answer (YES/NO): NO